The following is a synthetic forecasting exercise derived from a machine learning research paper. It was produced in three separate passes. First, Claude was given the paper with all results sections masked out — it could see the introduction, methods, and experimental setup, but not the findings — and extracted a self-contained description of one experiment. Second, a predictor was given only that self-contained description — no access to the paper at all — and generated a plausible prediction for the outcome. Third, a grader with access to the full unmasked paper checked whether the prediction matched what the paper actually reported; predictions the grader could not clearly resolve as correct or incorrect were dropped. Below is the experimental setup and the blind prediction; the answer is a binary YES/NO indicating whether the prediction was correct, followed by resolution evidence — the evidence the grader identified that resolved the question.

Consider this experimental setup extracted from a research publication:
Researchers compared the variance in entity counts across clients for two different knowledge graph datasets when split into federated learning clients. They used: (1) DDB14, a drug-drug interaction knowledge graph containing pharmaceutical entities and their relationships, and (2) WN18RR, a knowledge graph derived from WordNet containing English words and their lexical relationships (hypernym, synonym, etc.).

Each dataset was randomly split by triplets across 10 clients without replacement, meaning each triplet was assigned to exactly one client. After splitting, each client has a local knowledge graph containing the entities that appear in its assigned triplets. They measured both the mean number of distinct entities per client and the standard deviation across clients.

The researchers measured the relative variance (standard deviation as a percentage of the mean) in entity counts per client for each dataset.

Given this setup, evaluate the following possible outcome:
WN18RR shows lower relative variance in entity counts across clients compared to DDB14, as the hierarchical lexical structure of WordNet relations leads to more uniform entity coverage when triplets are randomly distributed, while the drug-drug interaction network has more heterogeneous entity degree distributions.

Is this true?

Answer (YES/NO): YES